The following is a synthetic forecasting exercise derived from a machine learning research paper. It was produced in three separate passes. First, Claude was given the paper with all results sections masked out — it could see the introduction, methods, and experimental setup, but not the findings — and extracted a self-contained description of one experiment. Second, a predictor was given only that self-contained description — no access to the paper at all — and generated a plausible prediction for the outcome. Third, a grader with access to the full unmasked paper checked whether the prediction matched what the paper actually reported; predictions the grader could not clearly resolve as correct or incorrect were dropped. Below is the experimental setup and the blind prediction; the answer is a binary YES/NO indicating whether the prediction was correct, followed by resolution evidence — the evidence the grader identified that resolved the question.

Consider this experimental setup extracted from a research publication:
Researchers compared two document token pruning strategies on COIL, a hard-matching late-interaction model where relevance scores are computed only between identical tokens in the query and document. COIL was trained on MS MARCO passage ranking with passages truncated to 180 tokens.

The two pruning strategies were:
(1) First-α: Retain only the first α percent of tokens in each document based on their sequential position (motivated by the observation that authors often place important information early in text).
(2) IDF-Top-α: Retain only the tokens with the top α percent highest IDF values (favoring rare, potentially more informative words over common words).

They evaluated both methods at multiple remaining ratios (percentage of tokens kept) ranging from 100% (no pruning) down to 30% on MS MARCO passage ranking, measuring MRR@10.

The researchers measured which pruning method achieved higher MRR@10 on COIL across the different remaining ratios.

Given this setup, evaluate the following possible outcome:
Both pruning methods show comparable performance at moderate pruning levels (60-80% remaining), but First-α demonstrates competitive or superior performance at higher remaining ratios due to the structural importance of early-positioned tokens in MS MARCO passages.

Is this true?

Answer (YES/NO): NO